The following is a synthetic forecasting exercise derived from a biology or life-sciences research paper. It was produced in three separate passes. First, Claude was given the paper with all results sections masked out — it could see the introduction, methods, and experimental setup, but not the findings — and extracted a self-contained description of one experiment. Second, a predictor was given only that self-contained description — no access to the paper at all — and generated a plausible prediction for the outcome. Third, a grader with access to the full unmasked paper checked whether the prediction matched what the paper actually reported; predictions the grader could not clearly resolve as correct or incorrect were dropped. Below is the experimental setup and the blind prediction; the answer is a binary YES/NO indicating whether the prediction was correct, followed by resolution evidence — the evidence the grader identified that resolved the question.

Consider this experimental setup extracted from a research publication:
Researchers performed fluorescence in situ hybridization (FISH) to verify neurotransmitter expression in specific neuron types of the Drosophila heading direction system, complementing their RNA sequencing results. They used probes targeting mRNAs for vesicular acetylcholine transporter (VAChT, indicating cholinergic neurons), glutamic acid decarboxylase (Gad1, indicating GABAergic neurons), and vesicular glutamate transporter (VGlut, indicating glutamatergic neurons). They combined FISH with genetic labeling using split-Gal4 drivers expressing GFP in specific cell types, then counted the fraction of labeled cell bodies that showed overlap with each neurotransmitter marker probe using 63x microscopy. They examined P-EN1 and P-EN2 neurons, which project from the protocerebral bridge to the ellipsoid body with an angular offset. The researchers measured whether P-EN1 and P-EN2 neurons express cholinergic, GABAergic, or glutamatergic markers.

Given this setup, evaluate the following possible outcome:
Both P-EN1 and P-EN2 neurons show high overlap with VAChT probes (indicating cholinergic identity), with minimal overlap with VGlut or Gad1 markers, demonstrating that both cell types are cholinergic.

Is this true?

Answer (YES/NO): NO